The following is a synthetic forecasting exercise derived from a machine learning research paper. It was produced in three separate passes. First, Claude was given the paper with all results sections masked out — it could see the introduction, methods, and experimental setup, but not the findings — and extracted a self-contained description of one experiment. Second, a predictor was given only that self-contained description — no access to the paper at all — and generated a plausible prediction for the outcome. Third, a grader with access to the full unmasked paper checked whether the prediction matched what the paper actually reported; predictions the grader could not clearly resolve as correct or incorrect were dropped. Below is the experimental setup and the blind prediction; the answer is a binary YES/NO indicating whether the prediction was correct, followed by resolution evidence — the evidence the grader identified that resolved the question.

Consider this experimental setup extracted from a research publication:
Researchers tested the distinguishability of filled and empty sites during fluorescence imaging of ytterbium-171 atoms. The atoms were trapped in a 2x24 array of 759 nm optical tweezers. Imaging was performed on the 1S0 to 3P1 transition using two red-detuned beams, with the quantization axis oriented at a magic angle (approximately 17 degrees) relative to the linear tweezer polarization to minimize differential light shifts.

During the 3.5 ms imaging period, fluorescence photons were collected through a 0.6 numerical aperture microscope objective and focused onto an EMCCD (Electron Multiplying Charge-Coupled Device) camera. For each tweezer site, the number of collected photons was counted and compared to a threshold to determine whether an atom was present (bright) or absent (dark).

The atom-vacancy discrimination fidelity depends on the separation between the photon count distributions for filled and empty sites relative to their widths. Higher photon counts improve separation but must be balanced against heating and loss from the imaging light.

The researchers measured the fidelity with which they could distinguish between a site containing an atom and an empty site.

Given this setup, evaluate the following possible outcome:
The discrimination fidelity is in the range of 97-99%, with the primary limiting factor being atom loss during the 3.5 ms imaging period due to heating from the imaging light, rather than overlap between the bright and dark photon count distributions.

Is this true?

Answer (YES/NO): NO